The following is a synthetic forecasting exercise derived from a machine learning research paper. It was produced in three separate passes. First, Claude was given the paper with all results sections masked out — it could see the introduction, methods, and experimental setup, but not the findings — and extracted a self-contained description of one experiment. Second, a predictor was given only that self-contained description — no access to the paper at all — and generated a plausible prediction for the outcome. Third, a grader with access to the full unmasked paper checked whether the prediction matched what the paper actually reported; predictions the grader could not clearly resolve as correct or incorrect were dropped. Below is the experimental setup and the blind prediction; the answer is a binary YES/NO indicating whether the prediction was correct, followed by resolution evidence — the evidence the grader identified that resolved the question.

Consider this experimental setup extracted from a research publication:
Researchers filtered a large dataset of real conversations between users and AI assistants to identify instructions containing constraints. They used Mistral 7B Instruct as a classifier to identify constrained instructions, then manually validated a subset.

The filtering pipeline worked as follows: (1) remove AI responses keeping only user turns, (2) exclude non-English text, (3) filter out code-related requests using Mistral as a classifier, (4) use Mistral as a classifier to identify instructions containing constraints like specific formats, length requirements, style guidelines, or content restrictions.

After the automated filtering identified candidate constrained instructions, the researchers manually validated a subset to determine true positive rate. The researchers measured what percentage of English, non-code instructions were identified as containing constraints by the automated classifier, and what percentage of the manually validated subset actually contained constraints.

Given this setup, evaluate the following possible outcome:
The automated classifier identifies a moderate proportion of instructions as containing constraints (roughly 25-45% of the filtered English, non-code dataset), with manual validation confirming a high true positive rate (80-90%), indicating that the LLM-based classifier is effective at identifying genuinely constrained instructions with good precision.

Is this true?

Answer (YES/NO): NO